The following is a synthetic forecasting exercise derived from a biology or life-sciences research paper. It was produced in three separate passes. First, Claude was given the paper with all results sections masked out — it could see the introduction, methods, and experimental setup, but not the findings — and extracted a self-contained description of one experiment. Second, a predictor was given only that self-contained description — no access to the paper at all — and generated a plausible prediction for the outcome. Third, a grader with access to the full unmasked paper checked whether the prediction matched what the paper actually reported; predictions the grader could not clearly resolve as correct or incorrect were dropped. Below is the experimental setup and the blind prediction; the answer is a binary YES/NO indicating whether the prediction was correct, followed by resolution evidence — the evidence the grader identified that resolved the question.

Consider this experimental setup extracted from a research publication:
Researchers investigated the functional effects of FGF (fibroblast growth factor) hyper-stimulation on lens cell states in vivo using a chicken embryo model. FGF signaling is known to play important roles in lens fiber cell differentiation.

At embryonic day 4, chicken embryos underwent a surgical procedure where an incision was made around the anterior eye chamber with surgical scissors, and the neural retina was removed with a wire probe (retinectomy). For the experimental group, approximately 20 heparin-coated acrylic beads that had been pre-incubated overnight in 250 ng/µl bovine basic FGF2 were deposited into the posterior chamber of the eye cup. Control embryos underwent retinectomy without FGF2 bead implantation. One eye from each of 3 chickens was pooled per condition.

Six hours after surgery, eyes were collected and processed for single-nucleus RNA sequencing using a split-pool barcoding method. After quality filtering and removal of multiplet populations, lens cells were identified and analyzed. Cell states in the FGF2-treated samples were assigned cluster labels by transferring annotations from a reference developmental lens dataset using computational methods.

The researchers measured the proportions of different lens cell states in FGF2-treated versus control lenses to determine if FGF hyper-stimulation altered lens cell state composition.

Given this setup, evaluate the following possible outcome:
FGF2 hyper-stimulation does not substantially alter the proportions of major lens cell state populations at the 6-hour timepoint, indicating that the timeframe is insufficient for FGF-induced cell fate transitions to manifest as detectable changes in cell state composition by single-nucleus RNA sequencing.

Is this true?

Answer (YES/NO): NO